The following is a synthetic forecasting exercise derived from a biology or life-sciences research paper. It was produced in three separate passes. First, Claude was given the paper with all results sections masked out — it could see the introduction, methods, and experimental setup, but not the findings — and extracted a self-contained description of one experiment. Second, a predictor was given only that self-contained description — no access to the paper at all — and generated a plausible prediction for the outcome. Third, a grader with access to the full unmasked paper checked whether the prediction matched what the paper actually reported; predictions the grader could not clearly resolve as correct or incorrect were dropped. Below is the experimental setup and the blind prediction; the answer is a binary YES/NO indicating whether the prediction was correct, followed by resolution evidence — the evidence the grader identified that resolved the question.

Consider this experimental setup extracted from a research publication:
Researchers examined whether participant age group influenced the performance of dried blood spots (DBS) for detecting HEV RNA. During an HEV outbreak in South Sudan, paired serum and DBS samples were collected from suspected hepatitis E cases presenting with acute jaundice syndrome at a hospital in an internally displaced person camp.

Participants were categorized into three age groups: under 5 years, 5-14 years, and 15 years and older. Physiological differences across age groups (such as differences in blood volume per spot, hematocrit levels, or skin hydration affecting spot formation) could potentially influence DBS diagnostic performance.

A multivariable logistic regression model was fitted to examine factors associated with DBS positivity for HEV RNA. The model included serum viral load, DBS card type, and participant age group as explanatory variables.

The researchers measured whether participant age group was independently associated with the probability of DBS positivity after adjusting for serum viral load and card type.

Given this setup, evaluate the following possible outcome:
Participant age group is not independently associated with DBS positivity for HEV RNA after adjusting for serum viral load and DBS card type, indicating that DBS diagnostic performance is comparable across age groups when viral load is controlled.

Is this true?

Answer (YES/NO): YES